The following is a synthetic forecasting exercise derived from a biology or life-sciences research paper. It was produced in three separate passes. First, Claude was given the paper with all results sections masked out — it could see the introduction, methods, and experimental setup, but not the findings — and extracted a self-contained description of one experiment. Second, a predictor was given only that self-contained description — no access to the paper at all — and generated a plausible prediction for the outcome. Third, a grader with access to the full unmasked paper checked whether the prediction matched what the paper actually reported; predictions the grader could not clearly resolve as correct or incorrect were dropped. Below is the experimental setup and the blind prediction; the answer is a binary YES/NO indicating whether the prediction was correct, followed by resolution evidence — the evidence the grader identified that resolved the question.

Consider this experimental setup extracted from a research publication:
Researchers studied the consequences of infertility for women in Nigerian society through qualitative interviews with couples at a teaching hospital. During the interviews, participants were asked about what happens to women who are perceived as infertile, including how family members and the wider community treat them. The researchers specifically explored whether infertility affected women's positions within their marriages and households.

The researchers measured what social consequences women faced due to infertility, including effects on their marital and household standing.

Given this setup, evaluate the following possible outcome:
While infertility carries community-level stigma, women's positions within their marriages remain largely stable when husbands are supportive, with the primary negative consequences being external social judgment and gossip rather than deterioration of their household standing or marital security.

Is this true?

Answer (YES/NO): NO